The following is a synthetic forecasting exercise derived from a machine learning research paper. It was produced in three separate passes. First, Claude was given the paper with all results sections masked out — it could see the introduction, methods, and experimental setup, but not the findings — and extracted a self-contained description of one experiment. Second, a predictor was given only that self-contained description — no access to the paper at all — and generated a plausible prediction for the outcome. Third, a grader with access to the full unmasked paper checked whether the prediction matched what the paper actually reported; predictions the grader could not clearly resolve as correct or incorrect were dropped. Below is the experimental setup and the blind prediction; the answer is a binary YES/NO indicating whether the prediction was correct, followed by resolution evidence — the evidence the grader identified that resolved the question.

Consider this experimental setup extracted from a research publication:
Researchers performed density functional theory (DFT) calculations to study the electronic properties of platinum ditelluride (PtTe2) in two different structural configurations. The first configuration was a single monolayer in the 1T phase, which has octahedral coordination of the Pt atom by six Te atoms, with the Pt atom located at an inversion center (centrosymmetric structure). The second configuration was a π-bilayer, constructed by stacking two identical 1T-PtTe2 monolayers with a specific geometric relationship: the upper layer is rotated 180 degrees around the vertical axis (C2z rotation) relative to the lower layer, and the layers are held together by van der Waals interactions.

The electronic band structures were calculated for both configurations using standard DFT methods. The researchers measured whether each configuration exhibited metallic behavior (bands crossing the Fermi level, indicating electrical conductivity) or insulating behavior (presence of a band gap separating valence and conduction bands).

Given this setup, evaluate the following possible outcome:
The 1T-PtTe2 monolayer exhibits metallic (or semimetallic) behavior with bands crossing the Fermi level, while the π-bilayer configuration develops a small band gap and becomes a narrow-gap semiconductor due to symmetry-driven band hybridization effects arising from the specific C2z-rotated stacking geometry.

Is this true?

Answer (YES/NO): NO